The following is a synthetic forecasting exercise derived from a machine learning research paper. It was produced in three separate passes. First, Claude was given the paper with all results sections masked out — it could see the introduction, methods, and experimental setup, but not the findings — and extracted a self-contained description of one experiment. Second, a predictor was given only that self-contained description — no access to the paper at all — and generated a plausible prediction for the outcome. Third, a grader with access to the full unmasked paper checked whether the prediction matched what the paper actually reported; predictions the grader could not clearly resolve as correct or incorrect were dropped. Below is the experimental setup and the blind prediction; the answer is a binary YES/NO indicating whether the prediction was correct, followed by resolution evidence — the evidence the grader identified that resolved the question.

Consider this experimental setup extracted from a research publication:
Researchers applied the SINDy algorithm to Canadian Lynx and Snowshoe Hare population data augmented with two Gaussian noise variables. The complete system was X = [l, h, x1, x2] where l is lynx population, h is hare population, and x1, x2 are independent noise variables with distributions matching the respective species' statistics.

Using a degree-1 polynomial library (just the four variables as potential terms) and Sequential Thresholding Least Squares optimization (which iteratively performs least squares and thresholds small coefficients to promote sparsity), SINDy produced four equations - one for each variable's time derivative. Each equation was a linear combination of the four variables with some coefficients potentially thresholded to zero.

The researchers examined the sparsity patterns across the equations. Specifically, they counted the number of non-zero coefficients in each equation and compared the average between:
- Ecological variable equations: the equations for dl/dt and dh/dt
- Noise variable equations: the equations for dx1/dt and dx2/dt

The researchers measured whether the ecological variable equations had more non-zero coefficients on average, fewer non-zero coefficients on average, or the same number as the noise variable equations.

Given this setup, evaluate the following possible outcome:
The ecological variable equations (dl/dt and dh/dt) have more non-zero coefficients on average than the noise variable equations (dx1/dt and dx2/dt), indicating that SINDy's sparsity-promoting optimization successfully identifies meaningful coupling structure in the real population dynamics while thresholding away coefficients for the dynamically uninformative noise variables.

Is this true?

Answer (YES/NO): NO